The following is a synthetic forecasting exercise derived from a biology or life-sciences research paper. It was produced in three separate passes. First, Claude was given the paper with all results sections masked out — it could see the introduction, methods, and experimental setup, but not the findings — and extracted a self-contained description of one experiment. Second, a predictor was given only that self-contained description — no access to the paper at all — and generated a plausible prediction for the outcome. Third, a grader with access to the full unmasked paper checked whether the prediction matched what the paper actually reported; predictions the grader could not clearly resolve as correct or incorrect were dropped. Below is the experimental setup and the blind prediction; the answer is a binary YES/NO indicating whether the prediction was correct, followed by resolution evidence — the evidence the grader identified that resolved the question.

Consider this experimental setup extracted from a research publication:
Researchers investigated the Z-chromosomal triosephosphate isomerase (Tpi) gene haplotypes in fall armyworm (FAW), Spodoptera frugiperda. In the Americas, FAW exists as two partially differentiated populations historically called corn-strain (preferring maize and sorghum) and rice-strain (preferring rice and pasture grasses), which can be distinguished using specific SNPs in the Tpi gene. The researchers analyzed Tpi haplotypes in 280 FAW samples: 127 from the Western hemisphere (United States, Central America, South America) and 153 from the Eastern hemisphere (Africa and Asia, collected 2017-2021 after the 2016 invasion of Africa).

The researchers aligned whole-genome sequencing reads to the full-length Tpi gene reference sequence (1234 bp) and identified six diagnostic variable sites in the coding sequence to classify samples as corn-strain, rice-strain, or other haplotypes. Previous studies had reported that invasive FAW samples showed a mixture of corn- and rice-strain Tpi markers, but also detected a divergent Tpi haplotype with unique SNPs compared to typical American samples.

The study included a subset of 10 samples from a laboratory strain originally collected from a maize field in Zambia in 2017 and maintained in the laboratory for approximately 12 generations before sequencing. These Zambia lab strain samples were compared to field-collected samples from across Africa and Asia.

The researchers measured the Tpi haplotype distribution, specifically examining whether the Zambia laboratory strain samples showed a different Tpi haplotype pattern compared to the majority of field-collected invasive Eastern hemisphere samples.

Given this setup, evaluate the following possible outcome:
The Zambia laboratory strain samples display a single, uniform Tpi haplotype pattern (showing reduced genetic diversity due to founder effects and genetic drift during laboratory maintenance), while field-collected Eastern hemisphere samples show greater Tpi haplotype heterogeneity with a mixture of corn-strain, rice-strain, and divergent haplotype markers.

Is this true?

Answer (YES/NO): NO